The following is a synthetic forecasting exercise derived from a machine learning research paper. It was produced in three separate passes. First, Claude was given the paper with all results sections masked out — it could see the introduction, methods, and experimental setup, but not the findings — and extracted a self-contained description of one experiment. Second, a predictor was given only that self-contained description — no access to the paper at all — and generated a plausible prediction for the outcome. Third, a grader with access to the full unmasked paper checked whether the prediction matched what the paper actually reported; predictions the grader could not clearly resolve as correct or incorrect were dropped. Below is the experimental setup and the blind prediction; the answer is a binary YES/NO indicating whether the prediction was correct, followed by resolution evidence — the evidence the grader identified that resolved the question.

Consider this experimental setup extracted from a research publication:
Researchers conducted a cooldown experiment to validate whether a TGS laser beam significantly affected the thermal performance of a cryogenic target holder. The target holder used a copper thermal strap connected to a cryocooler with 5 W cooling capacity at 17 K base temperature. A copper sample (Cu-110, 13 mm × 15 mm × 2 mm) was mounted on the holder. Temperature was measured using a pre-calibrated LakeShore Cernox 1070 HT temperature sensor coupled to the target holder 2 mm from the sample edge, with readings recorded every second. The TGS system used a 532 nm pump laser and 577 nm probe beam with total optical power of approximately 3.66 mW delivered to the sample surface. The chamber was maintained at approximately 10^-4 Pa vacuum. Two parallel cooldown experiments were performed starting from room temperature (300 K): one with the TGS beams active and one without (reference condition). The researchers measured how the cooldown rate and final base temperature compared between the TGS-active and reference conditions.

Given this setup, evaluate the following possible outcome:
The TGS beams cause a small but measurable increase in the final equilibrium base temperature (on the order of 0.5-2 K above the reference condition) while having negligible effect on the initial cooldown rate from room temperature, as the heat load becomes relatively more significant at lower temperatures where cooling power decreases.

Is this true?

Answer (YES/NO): NO